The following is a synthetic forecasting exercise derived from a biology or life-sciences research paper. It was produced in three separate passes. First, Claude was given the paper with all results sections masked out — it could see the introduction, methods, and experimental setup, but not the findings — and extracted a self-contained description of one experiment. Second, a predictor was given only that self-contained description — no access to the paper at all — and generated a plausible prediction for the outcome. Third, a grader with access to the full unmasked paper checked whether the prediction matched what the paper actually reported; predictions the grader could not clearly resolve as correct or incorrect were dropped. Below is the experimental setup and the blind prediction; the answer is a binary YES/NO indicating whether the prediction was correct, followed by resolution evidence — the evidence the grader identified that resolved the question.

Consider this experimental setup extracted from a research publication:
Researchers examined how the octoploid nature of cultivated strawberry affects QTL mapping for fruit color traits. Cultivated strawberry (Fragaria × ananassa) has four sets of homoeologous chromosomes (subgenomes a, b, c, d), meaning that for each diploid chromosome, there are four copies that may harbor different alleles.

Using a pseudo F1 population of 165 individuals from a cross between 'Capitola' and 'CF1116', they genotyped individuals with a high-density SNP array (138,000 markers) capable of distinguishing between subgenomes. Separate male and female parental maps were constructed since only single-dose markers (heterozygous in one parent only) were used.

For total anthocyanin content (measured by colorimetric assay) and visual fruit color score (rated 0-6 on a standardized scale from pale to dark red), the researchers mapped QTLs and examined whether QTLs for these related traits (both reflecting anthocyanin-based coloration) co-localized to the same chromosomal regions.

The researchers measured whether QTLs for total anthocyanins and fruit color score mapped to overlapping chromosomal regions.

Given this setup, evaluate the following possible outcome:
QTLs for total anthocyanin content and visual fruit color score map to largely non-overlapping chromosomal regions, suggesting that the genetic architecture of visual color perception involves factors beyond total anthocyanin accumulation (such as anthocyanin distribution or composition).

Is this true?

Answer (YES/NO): NO